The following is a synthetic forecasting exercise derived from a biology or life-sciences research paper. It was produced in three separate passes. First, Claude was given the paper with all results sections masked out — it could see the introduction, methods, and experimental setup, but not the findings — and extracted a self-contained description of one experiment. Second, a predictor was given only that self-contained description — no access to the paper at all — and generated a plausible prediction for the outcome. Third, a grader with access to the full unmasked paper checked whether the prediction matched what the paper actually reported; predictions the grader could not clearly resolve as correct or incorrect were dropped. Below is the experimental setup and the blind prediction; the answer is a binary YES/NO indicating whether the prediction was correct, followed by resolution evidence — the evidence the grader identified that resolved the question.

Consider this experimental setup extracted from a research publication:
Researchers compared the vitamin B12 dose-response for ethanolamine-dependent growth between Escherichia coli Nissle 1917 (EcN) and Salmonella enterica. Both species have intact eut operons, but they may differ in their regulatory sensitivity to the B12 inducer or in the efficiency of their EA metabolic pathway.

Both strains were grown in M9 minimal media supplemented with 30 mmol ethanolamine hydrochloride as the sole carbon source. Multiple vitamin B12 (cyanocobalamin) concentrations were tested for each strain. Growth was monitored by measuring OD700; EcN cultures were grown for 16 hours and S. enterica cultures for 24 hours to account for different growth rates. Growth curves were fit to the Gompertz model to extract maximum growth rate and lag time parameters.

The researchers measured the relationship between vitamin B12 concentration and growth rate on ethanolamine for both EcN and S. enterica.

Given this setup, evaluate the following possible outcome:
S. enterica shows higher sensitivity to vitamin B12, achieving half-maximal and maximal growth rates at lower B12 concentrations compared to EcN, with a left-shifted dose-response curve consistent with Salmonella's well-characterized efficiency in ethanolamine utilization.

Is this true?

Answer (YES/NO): YES